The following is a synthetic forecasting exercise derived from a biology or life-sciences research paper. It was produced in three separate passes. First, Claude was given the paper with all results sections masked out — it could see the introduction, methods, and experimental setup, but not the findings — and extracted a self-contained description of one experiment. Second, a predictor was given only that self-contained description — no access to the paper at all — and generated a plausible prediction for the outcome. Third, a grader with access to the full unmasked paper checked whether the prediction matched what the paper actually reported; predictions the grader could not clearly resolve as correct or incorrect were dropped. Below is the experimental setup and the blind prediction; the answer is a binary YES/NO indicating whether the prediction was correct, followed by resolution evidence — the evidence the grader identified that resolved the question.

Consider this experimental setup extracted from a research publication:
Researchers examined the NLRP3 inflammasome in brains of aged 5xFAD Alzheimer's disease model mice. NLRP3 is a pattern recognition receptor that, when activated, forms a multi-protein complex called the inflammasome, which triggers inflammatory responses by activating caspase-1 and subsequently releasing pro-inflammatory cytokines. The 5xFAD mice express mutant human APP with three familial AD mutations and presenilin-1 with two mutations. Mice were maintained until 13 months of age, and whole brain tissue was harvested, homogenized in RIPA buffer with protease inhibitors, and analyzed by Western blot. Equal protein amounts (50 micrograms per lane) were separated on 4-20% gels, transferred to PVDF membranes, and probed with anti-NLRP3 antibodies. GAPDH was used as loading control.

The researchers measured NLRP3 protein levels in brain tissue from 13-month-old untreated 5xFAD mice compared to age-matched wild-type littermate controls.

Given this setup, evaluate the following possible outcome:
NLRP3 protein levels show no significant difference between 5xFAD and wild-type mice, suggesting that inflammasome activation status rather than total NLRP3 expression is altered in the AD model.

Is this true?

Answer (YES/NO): NO